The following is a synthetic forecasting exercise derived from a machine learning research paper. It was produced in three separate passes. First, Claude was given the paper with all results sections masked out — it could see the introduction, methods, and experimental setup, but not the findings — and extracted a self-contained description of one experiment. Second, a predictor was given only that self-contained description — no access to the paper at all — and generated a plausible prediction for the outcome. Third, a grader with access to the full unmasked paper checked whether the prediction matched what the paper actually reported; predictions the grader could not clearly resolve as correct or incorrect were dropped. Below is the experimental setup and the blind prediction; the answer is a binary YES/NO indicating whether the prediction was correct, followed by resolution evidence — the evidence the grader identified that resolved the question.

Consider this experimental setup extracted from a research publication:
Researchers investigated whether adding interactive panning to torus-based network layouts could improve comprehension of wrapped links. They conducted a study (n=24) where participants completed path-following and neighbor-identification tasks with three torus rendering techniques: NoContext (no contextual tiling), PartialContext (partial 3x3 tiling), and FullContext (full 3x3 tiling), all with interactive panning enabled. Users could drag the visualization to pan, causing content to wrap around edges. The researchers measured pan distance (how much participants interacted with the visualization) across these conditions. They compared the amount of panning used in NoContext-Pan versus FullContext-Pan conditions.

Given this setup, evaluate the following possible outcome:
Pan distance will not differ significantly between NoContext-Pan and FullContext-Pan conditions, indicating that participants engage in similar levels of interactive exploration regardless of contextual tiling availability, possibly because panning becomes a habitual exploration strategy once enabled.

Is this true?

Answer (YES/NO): NO